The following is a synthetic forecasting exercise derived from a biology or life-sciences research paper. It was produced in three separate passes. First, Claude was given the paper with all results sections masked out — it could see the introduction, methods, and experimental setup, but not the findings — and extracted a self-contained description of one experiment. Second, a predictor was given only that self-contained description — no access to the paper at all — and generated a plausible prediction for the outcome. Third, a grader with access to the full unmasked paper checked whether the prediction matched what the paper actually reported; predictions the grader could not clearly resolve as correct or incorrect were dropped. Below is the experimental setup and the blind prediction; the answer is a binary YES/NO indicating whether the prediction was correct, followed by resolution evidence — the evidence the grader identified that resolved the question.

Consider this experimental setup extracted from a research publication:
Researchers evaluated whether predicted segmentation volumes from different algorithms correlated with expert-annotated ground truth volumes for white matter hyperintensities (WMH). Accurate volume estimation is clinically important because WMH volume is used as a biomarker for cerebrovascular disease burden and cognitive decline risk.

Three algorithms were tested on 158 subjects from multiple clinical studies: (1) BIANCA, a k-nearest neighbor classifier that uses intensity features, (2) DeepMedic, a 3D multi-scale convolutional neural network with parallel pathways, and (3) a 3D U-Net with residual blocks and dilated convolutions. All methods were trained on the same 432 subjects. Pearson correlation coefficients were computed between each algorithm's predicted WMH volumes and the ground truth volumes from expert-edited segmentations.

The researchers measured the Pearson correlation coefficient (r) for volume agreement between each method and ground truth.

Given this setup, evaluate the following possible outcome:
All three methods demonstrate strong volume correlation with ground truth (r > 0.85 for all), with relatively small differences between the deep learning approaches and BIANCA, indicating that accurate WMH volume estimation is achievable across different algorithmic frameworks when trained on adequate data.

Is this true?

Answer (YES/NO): YES